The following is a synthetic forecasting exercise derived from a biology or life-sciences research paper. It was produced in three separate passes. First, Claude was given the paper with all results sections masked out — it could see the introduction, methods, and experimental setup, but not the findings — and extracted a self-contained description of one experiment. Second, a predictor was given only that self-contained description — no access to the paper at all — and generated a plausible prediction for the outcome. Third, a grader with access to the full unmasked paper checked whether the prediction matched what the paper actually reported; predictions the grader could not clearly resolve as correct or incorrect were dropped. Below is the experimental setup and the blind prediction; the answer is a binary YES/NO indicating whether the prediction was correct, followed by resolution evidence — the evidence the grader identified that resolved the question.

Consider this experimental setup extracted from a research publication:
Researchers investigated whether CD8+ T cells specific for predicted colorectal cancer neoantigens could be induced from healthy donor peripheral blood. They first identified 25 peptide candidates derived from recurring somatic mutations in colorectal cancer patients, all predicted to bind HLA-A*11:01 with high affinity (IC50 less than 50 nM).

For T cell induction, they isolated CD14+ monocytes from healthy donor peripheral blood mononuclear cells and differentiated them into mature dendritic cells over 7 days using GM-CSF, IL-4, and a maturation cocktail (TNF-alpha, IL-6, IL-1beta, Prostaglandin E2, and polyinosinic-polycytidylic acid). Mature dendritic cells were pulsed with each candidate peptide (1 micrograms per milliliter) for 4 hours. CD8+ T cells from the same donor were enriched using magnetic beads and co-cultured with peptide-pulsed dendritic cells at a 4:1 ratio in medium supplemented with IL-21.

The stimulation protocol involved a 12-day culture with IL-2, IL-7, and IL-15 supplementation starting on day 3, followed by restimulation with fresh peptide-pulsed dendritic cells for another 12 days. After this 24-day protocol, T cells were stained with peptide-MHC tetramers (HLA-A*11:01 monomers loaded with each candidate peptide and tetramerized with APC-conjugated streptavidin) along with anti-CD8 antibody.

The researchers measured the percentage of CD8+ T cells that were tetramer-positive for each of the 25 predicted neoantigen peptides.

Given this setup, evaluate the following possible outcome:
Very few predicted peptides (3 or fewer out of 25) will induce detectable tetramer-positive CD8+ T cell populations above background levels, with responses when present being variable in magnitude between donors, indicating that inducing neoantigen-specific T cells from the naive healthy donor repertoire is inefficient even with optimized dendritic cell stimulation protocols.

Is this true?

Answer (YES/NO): NO